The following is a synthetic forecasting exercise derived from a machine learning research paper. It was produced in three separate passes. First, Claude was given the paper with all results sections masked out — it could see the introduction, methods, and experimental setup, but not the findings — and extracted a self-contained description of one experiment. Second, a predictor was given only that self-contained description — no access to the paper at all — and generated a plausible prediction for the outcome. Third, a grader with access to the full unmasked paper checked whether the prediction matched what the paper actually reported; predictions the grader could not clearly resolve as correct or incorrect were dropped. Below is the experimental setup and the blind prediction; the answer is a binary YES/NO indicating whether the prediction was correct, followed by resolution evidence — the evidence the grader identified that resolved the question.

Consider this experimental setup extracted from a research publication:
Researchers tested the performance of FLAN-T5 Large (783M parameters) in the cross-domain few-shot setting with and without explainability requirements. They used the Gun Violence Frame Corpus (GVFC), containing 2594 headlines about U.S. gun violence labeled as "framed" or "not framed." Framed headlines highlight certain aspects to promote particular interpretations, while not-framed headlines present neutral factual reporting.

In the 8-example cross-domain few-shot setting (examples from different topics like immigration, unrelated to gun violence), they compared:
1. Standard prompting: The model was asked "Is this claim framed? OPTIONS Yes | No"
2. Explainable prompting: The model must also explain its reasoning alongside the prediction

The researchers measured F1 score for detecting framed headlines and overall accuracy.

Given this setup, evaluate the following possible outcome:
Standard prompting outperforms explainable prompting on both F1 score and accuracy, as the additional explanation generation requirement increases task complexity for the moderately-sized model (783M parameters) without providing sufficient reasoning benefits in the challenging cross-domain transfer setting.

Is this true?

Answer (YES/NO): NO